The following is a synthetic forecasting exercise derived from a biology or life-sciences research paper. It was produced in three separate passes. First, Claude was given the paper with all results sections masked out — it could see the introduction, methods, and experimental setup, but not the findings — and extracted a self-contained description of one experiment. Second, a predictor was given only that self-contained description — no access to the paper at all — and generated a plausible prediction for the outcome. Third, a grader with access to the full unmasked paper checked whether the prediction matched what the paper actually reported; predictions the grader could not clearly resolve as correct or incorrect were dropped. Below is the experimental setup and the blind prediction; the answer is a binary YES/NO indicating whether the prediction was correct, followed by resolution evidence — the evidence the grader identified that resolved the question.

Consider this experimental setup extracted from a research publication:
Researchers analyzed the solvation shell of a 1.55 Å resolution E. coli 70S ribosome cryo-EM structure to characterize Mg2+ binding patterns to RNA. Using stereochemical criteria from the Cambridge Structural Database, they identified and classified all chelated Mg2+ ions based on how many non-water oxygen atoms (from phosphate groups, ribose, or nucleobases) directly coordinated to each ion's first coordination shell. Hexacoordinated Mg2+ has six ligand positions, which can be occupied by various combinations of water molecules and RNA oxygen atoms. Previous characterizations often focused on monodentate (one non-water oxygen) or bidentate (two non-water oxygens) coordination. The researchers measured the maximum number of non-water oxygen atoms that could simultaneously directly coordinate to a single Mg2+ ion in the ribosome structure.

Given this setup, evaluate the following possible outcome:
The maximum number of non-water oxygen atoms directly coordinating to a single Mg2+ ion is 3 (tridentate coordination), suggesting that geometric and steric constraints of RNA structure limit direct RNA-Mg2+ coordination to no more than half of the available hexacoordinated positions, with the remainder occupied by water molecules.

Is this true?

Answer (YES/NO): NO